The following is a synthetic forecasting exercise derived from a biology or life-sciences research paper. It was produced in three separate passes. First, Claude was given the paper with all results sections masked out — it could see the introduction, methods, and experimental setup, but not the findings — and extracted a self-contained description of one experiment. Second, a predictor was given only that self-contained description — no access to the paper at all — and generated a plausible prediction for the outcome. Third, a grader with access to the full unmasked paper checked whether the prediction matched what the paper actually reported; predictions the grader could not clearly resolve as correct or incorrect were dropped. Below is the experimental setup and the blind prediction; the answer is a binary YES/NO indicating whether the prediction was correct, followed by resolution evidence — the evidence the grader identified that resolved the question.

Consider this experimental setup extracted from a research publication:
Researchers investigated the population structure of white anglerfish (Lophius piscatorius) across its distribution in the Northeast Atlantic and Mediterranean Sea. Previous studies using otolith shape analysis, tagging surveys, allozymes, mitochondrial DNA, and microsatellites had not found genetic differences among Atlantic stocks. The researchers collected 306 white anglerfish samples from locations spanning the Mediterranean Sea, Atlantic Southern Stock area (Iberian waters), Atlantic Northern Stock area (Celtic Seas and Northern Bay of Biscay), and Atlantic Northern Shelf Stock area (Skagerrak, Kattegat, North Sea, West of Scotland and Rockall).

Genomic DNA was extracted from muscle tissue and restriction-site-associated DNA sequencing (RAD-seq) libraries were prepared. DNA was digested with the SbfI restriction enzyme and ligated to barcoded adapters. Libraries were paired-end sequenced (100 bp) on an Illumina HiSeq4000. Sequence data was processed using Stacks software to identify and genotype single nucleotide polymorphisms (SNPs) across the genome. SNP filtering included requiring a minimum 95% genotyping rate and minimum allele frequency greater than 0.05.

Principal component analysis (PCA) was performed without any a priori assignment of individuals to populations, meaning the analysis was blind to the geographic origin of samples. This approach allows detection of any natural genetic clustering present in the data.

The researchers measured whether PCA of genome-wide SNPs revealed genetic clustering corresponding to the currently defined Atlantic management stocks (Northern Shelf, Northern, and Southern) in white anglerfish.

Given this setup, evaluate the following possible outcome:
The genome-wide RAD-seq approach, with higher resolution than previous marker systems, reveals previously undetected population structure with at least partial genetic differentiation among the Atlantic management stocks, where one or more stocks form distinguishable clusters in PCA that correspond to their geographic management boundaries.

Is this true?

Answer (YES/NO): NO